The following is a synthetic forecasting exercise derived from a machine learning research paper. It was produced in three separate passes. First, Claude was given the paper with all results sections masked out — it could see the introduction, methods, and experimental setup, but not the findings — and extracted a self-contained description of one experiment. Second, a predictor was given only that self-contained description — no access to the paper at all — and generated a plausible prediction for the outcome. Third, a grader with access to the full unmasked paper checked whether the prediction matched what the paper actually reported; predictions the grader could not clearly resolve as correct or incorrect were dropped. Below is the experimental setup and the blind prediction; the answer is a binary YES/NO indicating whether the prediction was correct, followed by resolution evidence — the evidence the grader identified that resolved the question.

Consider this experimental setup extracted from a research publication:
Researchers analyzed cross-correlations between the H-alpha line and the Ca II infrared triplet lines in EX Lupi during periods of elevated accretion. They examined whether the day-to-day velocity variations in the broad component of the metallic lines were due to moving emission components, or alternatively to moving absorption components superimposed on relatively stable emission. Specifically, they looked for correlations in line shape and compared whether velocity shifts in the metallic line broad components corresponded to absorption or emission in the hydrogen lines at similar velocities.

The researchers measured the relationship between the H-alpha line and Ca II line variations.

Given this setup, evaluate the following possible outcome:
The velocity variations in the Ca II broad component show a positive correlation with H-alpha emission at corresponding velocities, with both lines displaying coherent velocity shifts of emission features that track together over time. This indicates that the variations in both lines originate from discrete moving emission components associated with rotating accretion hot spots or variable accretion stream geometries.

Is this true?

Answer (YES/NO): NO